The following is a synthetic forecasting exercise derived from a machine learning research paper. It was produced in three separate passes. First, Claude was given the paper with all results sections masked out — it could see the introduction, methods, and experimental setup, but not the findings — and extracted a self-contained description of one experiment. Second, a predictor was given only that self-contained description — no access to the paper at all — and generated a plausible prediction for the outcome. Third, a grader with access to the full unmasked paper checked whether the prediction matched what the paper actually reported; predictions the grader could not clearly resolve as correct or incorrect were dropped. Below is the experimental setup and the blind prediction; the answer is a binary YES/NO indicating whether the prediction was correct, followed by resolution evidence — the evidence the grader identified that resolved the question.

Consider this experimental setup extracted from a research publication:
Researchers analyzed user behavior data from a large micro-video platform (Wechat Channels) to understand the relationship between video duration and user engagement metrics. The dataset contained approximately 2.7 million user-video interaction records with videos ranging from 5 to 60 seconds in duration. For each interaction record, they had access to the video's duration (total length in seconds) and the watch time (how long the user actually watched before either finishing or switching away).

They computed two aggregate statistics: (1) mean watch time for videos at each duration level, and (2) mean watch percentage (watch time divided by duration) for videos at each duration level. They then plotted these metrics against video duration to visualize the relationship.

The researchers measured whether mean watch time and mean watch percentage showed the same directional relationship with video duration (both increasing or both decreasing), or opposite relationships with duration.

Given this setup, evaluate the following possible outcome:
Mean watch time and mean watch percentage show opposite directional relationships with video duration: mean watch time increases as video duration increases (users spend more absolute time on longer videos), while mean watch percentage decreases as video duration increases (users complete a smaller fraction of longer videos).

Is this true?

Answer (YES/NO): YES